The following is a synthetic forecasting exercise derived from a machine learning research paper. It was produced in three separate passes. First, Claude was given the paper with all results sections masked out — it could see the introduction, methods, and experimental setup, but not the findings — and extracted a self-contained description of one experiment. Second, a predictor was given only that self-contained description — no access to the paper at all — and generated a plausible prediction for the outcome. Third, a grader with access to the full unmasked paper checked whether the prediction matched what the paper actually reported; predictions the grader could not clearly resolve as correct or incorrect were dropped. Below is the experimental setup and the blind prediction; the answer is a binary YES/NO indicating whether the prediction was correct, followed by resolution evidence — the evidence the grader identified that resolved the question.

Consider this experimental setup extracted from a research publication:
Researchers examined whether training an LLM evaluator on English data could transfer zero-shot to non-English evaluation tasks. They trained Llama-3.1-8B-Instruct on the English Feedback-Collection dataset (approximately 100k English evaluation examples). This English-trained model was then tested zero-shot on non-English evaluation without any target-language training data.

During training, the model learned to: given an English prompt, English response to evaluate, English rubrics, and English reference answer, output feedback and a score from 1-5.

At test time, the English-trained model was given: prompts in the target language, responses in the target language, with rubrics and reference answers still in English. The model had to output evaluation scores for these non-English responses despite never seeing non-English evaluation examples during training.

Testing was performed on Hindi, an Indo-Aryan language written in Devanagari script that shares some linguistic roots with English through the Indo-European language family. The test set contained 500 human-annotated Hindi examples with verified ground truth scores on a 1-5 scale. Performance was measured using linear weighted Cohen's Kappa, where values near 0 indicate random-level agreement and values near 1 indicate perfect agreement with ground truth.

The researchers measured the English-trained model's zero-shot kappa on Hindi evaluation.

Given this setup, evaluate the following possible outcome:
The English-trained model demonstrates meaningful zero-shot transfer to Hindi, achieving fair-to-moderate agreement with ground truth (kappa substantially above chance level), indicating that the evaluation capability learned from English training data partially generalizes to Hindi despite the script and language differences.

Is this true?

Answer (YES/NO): NO